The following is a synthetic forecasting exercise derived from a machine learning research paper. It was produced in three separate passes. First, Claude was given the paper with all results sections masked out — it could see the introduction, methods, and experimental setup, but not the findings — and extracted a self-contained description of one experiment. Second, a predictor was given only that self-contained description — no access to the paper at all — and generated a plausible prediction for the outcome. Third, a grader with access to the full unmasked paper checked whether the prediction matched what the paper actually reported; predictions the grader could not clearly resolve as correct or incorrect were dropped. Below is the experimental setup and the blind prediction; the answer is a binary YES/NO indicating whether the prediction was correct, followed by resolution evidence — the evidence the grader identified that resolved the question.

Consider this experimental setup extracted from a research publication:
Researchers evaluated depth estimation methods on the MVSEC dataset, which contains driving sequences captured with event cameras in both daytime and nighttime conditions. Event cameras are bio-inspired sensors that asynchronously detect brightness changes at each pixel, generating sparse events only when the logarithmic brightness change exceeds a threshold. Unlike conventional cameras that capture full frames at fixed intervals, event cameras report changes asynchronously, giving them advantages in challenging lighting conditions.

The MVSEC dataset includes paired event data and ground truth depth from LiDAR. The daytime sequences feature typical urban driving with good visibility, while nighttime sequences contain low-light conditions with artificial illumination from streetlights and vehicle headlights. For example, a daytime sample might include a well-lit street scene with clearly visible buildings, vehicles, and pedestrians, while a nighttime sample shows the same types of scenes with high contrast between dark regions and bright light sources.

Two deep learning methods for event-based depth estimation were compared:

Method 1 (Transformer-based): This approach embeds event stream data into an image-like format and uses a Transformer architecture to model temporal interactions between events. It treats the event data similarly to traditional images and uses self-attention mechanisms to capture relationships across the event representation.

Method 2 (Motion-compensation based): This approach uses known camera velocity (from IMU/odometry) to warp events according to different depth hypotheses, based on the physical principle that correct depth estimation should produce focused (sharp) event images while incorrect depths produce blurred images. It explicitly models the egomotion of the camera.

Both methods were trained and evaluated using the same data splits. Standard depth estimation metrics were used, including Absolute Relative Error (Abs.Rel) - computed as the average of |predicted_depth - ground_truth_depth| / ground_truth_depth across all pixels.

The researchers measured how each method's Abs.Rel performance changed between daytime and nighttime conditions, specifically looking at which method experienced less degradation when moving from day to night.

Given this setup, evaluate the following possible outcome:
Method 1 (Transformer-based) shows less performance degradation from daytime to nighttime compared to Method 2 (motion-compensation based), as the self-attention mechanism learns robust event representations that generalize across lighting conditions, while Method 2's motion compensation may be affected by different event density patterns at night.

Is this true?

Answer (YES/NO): YES